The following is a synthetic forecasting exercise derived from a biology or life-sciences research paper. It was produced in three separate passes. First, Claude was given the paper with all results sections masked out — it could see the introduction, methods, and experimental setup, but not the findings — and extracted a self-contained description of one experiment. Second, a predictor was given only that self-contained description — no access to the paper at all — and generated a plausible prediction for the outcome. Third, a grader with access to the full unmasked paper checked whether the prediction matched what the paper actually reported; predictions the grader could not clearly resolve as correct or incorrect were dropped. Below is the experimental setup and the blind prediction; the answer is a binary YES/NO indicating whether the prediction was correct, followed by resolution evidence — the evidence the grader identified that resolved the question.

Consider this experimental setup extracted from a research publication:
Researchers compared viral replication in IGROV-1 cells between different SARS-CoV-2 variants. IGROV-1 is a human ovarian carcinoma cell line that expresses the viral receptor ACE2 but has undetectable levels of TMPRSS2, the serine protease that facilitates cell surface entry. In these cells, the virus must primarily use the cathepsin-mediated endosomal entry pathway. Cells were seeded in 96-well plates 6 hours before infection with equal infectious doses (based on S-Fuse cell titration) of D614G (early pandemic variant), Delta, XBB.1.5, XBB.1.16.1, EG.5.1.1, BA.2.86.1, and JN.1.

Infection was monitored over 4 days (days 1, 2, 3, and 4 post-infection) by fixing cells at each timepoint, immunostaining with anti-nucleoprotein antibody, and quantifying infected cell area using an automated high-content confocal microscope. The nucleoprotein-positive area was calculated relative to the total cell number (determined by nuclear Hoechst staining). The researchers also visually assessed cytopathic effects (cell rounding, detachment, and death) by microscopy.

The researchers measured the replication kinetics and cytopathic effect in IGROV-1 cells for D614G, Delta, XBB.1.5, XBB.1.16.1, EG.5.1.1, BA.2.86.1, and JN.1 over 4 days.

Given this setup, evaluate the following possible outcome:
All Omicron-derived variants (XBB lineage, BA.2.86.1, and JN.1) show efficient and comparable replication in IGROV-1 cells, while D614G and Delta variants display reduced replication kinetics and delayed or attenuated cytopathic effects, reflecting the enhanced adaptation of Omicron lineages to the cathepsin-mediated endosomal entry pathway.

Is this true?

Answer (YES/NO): NO